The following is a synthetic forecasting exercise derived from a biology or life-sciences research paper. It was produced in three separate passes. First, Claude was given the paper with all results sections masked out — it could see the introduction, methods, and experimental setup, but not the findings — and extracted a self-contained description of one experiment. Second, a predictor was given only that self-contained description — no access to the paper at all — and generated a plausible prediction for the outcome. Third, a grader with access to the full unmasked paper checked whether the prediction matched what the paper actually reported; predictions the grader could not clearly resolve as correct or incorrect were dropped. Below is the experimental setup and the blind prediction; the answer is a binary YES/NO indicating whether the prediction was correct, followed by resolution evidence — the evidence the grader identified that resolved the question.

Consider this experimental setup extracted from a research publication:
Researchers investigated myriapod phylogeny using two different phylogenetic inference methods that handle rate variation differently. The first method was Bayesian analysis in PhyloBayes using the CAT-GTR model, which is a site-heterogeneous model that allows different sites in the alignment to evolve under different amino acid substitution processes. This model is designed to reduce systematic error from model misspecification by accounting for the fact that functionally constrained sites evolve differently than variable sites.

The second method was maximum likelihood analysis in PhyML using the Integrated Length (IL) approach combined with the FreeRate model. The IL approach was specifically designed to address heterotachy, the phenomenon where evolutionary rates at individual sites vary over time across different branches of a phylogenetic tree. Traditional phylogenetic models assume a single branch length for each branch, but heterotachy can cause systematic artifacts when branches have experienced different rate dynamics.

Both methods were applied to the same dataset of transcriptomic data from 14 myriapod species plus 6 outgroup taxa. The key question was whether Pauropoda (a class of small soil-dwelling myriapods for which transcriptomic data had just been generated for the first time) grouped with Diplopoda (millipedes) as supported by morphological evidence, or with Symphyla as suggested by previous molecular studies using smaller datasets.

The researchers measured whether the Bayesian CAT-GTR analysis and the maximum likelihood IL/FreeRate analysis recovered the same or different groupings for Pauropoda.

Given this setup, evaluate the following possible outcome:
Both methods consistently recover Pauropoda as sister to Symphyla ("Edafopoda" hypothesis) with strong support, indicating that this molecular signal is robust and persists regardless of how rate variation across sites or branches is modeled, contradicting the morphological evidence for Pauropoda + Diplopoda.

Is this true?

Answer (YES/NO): NO